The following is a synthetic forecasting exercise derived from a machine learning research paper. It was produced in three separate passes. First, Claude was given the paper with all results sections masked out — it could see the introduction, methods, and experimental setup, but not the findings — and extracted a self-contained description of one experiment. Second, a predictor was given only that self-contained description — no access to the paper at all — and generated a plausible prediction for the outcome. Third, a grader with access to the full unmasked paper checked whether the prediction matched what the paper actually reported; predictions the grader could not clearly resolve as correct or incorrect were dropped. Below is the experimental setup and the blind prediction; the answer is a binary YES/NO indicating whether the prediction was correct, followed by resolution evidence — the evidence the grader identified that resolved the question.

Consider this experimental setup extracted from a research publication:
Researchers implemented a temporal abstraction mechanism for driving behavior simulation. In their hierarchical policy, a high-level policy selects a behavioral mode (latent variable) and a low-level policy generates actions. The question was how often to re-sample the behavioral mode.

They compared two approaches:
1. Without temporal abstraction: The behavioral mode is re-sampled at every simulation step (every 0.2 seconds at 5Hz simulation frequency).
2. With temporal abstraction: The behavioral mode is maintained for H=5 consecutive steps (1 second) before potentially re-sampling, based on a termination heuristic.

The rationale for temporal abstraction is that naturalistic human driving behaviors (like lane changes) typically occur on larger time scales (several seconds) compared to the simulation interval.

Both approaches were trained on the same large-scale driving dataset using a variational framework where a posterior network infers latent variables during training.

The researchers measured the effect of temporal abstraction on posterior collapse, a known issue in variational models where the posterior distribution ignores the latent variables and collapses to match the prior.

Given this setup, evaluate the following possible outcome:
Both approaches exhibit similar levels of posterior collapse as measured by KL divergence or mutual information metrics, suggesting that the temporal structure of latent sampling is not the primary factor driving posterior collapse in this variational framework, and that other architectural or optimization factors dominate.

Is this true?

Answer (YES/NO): NO